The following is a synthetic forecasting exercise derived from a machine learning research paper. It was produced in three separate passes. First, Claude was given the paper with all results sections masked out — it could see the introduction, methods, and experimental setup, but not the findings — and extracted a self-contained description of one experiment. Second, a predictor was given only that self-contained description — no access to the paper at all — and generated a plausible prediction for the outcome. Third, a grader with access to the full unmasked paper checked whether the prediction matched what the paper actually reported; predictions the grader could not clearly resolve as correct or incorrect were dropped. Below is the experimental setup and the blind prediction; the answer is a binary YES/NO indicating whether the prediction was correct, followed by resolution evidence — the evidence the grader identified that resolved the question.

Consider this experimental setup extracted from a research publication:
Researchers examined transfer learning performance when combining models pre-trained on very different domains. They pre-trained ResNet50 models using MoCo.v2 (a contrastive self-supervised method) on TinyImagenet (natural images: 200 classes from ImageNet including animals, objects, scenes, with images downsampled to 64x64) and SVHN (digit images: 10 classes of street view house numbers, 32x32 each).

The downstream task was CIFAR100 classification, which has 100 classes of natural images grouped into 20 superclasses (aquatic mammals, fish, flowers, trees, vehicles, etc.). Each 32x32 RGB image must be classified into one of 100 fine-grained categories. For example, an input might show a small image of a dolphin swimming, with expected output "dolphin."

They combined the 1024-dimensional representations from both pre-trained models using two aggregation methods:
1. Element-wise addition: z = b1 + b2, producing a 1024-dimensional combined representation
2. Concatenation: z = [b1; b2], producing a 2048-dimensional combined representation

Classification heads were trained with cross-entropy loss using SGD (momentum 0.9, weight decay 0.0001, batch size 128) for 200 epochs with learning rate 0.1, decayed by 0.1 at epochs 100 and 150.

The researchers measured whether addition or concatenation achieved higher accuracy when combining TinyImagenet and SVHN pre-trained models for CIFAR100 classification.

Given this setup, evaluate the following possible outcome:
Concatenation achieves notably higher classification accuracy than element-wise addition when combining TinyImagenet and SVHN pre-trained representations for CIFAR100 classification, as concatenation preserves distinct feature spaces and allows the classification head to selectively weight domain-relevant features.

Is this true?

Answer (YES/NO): NO